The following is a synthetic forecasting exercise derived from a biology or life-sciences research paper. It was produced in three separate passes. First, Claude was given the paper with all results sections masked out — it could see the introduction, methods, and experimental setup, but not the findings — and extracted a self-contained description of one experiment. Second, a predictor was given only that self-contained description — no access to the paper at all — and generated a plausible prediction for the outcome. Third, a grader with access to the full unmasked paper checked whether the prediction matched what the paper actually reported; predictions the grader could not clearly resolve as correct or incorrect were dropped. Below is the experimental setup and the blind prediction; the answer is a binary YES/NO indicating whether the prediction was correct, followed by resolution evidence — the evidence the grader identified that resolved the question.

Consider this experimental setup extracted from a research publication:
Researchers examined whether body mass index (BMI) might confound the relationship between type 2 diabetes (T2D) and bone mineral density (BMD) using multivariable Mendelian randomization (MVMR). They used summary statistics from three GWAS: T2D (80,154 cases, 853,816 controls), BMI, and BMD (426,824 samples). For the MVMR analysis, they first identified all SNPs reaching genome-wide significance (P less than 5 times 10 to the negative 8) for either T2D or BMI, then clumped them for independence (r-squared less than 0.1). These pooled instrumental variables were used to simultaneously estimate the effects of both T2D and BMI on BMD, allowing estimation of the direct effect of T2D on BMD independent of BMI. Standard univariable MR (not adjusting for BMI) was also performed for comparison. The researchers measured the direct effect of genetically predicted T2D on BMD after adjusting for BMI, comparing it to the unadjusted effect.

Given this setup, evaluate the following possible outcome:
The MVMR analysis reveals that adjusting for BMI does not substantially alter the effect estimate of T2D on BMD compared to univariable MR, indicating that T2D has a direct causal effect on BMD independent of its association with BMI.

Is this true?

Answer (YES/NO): YES